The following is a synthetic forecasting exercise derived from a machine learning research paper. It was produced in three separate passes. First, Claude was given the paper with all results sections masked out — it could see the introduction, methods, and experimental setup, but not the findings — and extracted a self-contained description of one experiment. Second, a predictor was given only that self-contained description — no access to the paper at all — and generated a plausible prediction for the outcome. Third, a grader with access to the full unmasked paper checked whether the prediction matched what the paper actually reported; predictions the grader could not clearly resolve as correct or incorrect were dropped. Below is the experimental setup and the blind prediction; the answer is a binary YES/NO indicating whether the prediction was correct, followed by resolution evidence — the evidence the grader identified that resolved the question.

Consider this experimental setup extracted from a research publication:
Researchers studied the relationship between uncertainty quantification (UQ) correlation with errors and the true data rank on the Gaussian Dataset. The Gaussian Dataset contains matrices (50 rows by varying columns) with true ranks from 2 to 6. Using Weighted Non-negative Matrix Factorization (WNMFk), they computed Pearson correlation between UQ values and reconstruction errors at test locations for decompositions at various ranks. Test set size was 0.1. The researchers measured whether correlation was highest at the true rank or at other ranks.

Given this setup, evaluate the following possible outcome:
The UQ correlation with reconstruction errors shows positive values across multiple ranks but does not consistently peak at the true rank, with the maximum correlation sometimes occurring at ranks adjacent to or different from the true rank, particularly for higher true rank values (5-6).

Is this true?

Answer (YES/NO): NO